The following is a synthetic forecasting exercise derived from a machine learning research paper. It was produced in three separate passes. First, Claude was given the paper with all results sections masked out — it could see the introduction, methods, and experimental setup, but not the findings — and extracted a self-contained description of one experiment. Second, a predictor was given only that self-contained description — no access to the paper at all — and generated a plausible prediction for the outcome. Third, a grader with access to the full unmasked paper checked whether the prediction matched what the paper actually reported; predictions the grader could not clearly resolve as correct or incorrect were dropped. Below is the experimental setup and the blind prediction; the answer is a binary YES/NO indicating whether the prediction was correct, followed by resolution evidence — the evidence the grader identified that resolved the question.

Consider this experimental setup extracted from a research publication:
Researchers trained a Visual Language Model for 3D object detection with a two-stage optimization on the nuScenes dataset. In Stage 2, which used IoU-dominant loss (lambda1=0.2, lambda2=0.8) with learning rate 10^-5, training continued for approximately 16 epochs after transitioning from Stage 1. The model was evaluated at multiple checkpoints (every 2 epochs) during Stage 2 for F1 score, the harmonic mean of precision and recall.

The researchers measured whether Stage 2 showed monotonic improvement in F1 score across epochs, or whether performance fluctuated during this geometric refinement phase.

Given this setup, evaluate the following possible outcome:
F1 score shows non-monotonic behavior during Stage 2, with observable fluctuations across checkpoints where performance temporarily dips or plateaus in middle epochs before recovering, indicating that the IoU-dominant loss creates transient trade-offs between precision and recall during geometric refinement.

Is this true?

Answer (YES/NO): YES